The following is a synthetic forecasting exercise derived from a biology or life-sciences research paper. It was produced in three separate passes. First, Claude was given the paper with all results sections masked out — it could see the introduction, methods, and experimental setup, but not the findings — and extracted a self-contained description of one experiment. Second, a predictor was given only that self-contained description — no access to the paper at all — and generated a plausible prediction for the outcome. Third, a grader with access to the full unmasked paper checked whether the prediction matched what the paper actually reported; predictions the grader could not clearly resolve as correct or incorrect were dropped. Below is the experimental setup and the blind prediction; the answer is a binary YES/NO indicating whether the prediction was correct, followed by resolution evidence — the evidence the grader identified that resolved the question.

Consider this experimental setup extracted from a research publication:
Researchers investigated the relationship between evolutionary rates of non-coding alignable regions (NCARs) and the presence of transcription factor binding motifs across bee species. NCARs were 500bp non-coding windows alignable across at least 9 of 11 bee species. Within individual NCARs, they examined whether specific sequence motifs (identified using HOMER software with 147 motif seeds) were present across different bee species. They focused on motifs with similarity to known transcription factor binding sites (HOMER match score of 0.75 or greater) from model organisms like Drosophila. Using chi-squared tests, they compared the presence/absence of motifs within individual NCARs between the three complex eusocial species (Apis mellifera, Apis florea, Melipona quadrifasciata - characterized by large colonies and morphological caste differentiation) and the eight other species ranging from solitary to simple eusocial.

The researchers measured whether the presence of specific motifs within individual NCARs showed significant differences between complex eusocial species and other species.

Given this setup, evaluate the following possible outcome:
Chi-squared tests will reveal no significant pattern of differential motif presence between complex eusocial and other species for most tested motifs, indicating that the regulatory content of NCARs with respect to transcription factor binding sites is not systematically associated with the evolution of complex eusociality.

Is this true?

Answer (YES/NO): YES